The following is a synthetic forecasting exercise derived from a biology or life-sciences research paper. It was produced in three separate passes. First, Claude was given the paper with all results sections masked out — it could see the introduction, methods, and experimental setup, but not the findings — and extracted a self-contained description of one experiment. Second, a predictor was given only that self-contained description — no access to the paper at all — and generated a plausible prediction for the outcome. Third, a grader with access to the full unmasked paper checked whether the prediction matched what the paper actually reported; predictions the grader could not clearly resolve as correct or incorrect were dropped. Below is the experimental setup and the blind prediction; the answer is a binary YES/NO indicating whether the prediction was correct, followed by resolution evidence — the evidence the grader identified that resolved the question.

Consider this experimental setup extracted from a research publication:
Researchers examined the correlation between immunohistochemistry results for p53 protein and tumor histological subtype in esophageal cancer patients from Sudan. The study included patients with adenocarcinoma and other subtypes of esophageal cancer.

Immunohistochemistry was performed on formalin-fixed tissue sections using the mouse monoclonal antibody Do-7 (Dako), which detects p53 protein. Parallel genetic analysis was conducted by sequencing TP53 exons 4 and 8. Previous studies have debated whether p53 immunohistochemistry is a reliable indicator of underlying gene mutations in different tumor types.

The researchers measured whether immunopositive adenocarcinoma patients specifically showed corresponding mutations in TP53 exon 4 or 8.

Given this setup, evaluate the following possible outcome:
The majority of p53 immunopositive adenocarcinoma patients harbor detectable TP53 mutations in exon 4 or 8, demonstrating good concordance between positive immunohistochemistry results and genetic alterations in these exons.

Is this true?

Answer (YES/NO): NO